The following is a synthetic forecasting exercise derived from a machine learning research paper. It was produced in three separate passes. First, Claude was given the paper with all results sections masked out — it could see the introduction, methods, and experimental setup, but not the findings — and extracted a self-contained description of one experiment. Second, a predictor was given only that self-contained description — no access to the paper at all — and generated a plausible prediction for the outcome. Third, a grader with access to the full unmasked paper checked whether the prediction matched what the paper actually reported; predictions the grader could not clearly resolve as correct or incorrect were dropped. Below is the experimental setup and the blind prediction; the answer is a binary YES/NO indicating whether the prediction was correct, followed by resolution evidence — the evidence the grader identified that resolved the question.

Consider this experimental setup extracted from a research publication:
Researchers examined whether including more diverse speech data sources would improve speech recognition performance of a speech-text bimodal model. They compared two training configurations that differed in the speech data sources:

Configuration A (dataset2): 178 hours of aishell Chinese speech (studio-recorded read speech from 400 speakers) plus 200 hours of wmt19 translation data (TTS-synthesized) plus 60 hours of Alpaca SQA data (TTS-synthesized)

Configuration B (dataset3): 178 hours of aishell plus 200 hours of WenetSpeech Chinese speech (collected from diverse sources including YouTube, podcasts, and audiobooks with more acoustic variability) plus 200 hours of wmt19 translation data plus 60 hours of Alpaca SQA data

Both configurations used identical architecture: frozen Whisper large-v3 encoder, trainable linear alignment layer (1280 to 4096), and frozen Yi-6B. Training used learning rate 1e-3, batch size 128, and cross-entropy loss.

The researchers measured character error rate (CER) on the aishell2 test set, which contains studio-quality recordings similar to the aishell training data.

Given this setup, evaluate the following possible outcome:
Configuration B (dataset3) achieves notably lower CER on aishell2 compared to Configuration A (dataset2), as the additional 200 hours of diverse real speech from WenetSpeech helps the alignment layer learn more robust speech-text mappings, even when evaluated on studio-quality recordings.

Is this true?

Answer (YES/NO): YES